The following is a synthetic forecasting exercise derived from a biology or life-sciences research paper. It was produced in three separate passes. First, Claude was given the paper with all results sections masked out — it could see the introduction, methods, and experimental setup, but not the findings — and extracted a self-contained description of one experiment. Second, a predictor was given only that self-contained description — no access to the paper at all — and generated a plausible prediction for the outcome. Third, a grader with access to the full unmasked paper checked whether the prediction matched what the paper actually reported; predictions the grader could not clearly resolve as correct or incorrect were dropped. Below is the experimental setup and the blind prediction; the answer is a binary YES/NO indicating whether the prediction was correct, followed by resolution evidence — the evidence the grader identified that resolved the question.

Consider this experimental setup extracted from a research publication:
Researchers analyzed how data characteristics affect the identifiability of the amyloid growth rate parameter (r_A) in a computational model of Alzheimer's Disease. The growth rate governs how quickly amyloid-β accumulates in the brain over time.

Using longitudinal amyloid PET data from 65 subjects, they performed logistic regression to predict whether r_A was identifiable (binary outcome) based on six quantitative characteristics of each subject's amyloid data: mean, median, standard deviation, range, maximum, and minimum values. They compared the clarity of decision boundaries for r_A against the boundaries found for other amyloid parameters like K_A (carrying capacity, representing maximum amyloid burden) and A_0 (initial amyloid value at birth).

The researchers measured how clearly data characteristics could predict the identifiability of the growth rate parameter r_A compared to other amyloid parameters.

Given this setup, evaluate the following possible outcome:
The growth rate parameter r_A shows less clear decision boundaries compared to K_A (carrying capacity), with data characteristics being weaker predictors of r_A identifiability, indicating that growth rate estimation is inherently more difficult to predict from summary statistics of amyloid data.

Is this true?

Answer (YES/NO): YES